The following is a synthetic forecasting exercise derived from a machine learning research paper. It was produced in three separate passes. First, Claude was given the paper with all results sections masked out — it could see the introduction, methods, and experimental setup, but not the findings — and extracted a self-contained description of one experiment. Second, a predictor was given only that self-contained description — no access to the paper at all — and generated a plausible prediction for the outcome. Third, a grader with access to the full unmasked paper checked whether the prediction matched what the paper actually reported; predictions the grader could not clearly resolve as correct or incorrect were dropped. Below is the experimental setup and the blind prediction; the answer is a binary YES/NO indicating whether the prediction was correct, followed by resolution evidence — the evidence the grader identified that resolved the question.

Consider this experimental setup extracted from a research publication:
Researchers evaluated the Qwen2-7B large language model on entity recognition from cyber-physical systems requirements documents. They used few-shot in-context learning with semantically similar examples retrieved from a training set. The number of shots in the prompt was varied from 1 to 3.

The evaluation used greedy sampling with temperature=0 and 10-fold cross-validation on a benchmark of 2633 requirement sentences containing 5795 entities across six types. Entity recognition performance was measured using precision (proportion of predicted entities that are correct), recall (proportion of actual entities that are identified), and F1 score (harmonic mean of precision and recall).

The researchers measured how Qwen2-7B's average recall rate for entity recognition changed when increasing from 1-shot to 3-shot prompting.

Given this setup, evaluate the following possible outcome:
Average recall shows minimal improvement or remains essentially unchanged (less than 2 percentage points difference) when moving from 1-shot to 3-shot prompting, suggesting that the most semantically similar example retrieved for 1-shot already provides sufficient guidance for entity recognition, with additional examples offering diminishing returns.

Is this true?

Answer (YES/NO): NO